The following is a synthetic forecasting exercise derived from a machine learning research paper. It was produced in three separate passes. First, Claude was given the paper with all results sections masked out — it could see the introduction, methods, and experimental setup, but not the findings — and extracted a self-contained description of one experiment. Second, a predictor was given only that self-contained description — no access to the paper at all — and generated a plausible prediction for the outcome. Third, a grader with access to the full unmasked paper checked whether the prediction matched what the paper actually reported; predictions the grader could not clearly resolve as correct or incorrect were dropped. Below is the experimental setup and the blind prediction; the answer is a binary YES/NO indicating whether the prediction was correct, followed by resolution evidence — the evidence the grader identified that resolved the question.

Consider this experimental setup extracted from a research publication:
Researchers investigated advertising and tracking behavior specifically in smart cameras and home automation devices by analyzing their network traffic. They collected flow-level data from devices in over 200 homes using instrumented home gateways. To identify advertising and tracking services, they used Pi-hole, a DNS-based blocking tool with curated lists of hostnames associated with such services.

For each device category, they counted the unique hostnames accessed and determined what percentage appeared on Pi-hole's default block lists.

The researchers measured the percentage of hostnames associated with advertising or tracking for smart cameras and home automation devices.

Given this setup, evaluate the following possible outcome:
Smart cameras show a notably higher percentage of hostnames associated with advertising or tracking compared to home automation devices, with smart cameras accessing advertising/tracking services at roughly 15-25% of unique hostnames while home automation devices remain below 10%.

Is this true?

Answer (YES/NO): NO